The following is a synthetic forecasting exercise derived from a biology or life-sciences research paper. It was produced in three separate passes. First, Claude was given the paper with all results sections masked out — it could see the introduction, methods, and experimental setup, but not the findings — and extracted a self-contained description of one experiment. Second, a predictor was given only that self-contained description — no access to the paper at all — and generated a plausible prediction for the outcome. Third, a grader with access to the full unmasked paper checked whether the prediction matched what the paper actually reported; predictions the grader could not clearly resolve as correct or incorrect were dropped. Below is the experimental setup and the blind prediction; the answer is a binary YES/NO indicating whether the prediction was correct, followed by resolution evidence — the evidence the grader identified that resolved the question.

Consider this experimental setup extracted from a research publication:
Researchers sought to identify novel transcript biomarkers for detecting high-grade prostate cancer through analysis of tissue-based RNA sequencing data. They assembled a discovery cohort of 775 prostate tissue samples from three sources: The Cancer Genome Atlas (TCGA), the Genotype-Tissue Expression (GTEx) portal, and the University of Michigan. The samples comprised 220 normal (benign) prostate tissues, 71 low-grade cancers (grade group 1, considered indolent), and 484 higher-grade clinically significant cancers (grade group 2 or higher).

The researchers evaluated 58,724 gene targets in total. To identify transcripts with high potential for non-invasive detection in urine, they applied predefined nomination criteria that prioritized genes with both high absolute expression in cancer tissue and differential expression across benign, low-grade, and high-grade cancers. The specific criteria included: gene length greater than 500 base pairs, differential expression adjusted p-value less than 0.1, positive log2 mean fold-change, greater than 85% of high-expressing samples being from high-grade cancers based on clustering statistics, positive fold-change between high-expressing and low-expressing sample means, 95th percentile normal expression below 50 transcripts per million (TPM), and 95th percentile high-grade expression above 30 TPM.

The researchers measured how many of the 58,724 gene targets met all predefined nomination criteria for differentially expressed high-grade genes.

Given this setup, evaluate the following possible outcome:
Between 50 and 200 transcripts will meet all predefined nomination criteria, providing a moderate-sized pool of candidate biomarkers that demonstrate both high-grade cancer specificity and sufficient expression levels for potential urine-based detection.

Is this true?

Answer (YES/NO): YES